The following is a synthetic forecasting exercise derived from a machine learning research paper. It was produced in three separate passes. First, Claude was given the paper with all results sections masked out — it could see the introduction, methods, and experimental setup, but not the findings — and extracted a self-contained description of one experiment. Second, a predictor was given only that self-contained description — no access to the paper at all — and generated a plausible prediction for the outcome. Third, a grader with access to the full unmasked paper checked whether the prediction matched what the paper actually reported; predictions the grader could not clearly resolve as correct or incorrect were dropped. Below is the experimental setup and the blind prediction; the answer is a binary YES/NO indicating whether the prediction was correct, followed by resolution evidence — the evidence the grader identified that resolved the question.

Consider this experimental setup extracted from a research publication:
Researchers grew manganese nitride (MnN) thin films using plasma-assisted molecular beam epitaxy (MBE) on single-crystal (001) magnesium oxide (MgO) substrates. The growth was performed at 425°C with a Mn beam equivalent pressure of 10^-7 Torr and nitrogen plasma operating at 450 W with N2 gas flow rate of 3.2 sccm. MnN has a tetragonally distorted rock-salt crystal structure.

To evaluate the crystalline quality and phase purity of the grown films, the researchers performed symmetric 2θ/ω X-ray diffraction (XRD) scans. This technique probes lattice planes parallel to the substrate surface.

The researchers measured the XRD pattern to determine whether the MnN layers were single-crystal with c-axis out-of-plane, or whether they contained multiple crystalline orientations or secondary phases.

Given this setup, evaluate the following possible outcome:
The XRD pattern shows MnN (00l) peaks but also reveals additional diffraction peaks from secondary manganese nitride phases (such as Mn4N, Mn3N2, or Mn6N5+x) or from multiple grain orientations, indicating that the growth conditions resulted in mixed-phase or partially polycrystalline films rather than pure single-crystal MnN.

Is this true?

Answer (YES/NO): NO